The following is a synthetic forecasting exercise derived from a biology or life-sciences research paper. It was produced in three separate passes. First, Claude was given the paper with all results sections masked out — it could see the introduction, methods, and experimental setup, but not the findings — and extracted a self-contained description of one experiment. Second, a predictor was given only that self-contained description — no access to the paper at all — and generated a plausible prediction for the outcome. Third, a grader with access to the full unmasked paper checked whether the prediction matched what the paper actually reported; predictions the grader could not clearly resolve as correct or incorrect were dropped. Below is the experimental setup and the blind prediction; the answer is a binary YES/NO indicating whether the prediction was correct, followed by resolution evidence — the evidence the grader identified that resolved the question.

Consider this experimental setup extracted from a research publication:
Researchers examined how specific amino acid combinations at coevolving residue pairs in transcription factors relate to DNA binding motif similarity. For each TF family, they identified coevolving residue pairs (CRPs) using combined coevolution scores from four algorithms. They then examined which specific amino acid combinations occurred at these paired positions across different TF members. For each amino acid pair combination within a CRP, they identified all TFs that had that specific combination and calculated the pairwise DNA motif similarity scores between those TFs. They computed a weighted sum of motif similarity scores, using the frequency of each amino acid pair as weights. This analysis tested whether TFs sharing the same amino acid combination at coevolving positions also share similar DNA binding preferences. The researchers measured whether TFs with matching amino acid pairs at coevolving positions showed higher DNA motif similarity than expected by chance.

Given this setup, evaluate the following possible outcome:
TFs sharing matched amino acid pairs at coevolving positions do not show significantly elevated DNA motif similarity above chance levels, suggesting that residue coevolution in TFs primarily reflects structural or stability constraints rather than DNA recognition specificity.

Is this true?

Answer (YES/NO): NO